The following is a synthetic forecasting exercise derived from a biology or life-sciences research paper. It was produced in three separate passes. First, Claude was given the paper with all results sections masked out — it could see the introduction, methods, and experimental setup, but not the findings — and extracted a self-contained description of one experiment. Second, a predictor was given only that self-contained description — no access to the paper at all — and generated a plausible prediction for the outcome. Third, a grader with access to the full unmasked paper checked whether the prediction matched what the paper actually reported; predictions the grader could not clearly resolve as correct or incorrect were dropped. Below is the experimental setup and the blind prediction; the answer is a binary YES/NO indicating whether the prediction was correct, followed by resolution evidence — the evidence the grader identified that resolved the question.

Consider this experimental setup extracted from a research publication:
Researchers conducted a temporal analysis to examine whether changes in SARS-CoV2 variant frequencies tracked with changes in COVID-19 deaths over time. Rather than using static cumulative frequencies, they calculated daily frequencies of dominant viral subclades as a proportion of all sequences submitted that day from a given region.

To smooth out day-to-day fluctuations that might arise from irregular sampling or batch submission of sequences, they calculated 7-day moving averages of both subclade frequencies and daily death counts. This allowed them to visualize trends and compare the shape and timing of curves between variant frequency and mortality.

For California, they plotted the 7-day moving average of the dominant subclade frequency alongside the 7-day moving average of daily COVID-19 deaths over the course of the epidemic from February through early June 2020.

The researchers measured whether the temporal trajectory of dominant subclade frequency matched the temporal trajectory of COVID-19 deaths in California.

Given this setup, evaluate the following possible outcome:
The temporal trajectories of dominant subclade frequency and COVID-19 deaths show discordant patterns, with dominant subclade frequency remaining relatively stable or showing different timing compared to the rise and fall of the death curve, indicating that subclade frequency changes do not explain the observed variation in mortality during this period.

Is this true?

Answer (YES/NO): NO